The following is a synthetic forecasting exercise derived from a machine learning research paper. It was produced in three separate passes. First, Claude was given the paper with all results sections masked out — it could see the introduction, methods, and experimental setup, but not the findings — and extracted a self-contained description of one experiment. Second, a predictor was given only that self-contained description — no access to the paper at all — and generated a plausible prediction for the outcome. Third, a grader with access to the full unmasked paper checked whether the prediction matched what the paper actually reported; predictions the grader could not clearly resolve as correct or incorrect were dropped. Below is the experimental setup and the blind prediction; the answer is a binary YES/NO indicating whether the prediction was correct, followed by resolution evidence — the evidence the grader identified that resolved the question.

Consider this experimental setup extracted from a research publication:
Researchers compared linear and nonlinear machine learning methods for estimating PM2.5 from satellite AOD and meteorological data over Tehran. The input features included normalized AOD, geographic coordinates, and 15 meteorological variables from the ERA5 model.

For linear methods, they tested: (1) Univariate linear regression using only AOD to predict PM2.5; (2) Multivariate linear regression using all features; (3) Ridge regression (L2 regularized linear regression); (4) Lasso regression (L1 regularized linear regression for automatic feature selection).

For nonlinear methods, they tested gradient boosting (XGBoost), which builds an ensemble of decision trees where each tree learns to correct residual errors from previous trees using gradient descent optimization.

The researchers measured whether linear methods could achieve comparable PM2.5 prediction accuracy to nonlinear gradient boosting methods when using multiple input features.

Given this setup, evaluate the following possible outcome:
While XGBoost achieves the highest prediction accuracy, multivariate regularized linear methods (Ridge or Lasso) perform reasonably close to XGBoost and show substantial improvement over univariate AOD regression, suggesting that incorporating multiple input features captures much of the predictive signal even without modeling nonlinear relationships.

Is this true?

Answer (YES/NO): NO